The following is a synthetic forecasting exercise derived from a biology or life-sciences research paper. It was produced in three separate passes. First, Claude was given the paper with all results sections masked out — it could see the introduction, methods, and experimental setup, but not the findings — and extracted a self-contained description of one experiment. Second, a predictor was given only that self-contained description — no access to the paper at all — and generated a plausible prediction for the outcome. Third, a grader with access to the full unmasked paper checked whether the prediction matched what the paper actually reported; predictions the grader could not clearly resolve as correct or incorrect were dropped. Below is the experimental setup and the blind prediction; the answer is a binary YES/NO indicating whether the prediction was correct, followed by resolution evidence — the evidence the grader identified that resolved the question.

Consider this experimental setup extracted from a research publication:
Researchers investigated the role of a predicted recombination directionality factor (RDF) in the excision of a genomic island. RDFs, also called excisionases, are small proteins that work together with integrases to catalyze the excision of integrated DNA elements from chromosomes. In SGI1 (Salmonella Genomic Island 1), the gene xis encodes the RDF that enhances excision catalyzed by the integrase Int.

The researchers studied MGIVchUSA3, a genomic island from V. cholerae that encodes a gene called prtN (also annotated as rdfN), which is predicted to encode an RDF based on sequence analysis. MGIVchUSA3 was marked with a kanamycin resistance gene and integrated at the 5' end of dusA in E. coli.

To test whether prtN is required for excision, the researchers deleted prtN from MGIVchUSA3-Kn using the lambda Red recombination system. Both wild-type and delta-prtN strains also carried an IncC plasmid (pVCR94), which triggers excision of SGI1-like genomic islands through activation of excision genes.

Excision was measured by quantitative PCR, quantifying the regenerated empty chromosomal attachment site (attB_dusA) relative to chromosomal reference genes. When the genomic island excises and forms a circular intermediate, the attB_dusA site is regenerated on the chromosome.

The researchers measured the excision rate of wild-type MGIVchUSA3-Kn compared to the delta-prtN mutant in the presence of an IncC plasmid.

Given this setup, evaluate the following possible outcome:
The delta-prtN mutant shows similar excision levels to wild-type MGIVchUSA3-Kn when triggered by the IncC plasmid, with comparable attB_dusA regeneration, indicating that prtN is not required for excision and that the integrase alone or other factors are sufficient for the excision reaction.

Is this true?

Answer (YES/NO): NO